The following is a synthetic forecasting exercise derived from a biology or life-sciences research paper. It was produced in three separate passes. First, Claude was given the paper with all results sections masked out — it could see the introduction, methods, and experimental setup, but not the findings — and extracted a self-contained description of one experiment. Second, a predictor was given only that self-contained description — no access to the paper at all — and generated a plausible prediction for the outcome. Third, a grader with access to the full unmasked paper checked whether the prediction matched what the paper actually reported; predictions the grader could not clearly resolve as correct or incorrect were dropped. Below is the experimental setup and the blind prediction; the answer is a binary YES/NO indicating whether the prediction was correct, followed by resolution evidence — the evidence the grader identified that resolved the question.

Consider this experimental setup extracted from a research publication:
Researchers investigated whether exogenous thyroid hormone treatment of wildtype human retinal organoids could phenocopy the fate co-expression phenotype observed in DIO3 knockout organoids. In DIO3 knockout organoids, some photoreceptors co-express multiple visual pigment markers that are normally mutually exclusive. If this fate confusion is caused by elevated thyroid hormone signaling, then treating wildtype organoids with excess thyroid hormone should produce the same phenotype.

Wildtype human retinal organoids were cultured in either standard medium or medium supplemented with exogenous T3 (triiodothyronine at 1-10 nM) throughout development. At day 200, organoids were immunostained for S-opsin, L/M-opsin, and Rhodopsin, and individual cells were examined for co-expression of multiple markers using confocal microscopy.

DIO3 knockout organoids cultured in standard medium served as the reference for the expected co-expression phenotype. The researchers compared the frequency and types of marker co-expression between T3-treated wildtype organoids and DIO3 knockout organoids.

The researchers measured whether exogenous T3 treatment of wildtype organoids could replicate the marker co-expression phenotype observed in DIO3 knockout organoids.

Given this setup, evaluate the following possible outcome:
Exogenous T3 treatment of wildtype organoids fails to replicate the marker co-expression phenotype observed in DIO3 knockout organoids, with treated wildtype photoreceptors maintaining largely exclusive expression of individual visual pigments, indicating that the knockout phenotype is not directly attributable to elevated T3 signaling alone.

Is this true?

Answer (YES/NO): NO